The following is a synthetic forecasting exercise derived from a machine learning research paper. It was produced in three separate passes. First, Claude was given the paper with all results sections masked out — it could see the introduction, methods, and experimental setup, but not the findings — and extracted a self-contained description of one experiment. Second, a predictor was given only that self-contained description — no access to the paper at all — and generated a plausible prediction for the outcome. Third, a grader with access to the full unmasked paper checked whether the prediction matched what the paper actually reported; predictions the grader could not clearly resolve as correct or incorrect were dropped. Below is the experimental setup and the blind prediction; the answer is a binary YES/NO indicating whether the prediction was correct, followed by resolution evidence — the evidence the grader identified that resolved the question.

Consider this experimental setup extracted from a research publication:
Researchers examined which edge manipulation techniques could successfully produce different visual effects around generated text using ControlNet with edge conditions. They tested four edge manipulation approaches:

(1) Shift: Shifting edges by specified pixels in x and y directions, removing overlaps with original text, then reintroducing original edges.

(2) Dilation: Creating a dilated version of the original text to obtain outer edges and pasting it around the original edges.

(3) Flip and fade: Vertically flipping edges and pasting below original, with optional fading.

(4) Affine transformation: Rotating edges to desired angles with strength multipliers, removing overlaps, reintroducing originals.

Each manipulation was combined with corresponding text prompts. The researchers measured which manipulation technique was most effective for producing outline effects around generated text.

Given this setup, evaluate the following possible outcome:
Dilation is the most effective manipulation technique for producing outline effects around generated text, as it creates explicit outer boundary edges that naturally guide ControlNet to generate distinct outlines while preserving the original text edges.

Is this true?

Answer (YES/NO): YES